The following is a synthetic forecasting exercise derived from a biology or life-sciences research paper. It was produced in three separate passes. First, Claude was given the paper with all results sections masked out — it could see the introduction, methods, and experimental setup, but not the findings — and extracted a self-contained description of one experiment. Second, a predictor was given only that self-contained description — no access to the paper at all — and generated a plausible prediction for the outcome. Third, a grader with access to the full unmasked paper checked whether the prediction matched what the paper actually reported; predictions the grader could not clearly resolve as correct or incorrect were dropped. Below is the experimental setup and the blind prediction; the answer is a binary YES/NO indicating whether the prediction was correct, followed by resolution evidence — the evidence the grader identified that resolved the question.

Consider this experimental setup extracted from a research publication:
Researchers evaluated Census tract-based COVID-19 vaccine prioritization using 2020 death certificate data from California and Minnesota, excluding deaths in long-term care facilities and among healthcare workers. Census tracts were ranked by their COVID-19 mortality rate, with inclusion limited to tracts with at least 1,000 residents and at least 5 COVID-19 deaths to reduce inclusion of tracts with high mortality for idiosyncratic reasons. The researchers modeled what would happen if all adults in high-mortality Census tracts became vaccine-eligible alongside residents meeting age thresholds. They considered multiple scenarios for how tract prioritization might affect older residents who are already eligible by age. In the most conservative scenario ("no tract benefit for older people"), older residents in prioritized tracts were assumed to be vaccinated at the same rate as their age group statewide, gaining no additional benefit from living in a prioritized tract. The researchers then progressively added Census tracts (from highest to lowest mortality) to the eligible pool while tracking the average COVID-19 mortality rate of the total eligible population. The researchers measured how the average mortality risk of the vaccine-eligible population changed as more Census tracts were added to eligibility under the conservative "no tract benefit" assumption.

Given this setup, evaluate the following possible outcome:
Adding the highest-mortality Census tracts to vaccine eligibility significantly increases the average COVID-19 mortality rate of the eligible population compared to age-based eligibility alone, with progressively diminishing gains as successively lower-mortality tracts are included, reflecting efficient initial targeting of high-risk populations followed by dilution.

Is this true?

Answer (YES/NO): NO